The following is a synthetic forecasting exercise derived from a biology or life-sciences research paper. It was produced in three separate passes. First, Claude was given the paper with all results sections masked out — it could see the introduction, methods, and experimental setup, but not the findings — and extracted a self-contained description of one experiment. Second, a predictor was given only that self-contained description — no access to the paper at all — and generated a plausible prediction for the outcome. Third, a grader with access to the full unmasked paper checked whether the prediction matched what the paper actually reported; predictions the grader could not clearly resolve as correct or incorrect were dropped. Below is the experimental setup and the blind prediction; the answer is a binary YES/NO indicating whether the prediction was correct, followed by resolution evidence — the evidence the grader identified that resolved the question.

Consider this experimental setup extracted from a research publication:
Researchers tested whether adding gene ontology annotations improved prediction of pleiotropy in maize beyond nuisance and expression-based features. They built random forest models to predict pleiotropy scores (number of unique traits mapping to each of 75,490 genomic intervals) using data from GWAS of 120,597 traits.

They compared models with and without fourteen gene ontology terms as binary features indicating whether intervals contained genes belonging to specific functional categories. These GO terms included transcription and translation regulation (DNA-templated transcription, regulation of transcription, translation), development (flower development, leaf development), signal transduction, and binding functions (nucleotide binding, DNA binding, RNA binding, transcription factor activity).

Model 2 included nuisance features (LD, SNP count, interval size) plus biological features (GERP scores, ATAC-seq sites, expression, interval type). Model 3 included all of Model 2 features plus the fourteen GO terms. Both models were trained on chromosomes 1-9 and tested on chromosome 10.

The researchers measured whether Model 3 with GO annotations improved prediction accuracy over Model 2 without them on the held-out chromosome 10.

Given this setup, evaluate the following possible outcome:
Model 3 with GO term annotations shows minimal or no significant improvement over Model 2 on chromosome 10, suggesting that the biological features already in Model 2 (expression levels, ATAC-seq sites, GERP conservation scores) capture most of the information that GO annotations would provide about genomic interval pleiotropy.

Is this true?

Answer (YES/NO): YES